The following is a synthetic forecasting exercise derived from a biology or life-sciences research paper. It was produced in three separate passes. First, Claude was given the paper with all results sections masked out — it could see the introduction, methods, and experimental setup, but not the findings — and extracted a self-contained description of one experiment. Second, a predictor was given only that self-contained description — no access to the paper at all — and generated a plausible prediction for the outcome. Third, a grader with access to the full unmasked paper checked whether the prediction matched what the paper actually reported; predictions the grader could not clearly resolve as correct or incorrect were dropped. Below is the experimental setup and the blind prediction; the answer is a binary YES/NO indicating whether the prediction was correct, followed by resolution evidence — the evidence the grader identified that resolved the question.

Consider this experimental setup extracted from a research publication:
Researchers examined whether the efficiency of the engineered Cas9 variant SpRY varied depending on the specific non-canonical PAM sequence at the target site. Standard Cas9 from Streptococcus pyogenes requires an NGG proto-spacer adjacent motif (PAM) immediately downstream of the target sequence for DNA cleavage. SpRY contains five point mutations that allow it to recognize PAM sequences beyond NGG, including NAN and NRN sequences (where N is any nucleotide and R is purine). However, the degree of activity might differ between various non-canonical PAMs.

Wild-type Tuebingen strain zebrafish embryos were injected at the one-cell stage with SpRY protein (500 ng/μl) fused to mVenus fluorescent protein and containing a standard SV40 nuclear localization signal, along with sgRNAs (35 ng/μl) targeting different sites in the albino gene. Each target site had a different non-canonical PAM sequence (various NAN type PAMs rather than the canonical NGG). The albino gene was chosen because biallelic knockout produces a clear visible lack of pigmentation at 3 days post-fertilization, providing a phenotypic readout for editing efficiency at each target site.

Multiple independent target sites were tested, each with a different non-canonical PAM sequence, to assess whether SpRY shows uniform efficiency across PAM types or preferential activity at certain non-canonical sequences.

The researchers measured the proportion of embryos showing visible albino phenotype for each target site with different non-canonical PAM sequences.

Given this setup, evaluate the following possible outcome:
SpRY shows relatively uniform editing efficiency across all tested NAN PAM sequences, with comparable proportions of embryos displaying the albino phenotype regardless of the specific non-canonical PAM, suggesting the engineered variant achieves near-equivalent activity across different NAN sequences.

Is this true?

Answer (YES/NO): NO